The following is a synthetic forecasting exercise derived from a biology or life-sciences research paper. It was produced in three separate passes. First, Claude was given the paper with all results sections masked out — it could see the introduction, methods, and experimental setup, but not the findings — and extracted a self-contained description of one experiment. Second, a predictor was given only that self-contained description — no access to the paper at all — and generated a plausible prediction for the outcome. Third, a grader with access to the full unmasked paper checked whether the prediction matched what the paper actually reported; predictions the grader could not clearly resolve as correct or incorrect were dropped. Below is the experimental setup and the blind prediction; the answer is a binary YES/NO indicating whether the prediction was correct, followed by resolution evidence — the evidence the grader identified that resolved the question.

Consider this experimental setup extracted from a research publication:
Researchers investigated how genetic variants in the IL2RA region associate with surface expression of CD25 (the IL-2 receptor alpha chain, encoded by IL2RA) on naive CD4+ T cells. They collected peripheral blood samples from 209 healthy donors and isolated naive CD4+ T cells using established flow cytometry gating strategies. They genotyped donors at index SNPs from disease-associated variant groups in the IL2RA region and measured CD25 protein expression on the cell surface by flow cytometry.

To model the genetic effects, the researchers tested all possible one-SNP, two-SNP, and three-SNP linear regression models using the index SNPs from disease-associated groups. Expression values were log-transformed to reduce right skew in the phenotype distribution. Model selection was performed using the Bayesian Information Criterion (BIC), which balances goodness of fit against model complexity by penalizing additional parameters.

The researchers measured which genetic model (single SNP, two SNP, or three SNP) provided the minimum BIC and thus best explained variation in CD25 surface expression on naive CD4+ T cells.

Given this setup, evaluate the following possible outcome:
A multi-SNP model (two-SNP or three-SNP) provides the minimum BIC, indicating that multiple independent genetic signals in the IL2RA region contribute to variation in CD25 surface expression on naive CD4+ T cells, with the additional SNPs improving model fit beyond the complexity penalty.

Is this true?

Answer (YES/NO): NO